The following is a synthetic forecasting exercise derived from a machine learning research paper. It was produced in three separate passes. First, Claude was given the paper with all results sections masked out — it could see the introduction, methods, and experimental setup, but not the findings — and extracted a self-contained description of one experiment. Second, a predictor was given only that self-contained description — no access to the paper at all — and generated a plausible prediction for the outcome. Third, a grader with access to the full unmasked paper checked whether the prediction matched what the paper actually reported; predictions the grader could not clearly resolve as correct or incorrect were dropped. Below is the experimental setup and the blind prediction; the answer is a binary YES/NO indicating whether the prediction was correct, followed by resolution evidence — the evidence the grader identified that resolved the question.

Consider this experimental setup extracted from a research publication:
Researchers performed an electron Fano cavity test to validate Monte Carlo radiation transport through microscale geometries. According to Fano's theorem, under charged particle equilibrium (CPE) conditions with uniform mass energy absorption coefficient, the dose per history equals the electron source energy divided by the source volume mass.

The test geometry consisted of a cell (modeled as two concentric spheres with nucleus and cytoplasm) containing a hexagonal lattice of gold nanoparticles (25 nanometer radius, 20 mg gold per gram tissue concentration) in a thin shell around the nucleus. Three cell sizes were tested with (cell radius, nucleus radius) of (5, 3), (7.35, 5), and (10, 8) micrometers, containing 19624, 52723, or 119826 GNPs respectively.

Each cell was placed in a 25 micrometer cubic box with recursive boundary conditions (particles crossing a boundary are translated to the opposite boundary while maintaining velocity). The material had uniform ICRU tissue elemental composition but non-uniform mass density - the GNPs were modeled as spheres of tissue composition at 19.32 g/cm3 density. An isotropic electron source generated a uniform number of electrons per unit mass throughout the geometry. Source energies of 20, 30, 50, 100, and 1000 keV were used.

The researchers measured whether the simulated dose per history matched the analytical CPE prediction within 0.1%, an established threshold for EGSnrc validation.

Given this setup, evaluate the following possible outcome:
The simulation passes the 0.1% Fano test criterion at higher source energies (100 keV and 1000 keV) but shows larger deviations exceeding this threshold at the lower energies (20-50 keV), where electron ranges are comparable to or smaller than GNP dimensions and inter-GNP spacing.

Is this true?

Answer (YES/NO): NO